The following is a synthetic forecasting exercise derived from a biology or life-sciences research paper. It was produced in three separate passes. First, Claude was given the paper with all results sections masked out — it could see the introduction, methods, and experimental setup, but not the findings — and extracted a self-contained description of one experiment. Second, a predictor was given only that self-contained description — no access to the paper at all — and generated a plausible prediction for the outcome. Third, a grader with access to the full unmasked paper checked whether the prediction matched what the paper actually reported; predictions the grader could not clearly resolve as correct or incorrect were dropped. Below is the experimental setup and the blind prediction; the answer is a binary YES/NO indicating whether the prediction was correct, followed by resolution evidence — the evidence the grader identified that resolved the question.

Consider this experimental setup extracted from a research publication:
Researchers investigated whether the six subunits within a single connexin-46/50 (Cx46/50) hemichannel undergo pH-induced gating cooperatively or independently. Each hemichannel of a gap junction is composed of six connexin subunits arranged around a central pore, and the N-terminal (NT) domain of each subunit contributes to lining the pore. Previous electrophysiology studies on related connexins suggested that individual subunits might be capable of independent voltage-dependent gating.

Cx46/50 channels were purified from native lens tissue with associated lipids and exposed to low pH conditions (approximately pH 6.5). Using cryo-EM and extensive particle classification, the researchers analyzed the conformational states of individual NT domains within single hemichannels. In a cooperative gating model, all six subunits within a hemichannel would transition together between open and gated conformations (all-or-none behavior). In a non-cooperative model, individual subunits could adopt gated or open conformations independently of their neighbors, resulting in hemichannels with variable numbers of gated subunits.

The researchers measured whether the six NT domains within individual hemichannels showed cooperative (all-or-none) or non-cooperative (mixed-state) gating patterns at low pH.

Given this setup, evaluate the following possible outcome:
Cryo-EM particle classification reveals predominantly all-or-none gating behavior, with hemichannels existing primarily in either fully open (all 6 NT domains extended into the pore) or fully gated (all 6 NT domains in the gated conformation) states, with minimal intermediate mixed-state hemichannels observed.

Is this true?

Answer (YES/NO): NO